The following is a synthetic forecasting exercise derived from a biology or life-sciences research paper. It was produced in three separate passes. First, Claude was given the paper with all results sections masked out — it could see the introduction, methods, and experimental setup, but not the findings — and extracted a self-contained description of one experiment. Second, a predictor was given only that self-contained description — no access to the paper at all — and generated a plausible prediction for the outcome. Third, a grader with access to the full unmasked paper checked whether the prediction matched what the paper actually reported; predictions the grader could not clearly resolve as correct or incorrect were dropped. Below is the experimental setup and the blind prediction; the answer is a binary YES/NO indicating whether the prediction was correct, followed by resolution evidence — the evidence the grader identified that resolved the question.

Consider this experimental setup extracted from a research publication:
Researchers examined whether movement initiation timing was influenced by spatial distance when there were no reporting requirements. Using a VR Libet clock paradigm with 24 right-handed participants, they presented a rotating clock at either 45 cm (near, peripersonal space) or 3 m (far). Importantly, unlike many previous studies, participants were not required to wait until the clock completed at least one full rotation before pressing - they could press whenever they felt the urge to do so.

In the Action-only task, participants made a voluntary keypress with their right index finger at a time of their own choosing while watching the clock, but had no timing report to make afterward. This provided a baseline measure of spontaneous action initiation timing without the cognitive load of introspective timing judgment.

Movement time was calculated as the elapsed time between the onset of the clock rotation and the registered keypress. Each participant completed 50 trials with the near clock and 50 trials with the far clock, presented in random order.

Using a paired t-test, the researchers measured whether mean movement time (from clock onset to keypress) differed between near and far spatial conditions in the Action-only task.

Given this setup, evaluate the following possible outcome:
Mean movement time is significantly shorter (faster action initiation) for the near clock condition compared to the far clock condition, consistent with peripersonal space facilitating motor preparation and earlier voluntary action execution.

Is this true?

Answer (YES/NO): NO